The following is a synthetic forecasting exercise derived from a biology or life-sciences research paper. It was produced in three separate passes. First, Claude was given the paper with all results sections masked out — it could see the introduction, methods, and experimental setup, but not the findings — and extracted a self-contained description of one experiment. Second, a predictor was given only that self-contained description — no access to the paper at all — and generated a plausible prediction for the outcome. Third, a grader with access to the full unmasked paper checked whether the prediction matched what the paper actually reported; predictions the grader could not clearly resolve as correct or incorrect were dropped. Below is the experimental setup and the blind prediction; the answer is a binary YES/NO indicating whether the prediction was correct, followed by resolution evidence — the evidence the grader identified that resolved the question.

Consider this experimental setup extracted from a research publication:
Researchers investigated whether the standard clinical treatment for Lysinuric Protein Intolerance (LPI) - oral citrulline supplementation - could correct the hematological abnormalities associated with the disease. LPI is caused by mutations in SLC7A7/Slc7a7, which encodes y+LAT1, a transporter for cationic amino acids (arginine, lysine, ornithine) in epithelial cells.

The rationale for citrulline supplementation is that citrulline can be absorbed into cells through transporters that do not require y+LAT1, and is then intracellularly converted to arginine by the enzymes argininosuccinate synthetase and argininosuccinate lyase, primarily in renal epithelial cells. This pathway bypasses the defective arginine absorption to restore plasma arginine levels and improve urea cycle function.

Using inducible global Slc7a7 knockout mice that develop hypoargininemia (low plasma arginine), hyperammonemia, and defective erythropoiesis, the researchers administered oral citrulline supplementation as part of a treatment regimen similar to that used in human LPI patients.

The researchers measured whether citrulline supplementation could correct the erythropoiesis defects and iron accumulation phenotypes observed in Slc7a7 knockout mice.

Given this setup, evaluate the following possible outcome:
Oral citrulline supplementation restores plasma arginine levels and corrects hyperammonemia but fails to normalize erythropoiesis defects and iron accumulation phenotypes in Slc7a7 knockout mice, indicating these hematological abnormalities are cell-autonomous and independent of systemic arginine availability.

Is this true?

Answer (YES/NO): NO